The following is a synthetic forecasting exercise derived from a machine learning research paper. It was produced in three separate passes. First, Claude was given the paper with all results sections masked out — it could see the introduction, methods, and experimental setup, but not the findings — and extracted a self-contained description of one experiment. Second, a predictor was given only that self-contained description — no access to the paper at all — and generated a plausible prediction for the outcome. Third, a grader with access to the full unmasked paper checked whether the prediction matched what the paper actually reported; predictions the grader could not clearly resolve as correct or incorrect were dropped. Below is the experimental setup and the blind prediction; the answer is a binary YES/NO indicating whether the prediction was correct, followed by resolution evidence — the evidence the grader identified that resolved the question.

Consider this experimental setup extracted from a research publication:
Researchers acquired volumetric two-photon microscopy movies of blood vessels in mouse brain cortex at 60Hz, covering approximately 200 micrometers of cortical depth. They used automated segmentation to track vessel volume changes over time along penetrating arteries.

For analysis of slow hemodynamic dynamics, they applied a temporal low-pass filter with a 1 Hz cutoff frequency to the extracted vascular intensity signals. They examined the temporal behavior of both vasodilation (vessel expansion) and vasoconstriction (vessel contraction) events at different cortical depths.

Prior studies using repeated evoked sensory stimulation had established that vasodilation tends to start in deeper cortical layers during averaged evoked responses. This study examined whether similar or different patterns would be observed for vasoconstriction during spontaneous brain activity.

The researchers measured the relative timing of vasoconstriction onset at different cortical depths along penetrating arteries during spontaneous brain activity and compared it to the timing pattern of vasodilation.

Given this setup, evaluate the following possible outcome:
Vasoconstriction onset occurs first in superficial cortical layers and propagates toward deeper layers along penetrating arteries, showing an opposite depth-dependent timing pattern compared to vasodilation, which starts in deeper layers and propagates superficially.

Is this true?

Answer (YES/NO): YES